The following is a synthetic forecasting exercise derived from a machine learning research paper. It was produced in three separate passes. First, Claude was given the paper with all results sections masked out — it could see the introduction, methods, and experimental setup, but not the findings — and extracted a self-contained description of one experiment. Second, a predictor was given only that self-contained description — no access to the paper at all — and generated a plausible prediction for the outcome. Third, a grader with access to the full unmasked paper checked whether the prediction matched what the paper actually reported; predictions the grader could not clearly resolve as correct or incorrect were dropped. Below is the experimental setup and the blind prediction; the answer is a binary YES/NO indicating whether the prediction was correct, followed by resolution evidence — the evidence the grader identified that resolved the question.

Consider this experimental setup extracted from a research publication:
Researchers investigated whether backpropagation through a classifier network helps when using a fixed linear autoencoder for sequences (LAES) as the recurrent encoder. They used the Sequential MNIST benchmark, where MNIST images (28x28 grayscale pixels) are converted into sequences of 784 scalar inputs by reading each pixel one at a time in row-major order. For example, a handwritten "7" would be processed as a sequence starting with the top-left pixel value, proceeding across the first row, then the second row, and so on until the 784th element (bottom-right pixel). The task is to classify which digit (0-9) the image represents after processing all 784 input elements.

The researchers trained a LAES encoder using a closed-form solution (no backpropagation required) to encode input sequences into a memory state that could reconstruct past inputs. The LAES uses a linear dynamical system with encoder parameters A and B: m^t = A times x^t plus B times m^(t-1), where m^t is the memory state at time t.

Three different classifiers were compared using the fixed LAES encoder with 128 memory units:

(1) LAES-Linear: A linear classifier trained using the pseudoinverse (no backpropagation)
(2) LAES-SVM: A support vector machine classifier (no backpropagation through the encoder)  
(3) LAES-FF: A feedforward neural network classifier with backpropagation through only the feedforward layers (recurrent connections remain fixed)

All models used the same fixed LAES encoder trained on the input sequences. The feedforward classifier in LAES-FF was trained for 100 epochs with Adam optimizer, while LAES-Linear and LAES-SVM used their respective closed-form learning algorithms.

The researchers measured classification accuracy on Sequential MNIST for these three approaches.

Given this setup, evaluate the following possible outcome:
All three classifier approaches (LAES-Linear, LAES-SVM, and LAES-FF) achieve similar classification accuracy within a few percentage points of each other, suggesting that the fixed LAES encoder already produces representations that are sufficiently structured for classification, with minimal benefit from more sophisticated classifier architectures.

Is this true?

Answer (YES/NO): NO